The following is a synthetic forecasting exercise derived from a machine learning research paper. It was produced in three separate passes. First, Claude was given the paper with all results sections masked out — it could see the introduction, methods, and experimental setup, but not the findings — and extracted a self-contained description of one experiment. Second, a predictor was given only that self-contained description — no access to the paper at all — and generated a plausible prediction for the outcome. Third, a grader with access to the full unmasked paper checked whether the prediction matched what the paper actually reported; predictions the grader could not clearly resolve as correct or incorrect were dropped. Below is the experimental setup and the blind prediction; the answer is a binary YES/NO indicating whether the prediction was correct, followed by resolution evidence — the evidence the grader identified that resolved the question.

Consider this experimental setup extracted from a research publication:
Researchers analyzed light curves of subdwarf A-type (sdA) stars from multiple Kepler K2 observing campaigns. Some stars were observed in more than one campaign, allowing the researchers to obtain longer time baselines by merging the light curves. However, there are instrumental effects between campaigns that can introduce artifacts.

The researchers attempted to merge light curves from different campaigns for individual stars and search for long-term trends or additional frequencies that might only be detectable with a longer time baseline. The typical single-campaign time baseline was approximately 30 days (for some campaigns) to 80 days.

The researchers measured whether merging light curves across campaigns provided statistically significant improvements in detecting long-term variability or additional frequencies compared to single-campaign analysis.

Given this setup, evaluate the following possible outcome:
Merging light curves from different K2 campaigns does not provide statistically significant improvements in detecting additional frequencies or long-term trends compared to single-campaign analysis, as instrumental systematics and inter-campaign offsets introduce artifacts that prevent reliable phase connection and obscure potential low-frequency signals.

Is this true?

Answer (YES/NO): YES